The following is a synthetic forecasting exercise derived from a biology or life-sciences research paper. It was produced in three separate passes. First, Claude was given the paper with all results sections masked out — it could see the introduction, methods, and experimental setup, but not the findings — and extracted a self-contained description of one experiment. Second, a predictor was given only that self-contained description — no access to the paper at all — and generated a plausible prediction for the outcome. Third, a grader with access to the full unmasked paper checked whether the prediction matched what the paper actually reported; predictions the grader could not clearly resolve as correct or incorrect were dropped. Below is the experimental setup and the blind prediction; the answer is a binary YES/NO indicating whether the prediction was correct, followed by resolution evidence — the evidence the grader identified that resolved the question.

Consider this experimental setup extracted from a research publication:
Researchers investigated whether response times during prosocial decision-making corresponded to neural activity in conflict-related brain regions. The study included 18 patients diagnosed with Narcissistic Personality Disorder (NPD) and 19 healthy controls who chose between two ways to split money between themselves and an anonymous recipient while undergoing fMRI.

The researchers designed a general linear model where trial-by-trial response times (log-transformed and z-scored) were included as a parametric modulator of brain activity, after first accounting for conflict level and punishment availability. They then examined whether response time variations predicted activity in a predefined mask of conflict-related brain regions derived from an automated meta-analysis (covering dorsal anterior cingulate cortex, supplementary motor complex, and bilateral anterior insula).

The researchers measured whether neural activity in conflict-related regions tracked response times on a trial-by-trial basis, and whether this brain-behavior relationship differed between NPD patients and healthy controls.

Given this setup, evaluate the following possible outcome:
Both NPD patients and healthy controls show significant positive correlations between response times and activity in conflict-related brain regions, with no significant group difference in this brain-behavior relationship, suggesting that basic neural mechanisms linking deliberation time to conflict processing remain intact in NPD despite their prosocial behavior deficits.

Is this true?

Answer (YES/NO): NO